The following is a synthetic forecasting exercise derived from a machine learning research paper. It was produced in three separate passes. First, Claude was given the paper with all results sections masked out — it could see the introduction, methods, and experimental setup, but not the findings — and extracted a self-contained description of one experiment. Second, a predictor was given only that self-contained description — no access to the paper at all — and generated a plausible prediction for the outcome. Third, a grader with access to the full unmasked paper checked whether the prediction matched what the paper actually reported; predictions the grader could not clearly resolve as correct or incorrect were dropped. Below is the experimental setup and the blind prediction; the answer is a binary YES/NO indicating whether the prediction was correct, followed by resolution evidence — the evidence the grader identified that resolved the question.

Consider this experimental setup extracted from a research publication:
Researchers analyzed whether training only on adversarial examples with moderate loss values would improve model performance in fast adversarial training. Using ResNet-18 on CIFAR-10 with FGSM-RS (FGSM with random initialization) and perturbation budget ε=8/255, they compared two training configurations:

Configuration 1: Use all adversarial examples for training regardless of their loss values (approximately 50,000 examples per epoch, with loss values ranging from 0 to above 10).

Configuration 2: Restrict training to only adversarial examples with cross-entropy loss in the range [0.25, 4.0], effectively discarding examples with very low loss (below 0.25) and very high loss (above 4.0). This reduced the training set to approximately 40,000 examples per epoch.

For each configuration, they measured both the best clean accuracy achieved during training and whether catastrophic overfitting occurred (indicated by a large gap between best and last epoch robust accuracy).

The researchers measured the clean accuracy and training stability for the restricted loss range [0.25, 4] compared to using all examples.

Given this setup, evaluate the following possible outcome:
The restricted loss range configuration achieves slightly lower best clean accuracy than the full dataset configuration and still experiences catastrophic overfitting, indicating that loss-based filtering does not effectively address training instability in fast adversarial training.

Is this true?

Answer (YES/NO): NO